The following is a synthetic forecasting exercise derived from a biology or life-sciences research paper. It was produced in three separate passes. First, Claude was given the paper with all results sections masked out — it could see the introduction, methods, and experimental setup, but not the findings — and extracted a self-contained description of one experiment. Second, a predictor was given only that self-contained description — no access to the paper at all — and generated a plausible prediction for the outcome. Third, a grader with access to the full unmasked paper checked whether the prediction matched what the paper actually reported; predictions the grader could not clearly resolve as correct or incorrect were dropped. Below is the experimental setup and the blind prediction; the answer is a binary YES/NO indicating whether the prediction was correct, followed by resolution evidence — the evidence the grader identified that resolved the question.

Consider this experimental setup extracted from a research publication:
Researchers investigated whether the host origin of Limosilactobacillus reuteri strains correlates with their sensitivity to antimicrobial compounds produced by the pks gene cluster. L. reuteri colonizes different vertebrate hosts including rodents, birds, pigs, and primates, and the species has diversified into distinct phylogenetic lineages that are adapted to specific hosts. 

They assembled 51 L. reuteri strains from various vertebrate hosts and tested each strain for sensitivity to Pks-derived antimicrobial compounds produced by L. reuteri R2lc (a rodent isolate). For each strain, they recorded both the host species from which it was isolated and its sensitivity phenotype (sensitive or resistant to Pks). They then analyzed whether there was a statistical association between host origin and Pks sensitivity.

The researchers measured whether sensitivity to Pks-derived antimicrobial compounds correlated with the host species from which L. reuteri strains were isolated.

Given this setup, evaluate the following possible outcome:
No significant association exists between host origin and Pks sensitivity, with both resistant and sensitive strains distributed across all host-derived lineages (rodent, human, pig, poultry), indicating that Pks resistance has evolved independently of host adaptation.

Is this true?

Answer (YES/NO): YES